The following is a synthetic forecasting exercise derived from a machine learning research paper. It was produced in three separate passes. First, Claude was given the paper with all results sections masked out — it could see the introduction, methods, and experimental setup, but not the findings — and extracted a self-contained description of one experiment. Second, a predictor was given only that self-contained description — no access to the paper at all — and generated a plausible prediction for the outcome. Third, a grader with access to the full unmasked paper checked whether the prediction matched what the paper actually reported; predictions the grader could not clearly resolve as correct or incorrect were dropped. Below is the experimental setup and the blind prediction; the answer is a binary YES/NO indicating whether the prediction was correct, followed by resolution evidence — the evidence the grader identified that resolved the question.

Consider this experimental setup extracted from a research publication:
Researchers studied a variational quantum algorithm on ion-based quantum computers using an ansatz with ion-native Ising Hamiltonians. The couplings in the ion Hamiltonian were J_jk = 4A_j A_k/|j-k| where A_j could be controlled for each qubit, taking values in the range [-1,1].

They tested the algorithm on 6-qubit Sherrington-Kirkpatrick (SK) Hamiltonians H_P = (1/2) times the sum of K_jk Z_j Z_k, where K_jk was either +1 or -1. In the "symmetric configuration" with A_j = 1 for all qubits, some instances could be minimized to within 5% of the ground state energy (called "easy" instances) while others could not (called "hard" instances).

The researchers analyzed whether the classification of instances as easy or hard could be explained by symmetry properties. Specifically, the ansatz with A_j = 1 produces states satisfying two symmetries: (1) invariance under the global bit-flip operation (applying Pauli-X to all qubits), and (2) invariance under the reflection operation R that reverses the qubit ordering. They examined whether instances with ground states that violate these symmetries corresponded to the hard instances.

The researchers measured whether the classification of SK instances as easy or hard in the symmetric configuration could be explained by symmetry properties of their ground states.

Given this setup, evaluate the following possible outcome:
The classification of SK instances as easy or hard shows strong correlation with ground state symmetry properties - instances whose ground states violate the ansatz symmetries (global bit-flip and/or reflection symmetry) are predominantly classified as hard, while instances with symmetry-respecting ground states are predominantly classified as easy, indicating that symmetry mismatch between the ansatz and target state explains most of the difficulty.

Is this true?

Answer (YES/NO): YES